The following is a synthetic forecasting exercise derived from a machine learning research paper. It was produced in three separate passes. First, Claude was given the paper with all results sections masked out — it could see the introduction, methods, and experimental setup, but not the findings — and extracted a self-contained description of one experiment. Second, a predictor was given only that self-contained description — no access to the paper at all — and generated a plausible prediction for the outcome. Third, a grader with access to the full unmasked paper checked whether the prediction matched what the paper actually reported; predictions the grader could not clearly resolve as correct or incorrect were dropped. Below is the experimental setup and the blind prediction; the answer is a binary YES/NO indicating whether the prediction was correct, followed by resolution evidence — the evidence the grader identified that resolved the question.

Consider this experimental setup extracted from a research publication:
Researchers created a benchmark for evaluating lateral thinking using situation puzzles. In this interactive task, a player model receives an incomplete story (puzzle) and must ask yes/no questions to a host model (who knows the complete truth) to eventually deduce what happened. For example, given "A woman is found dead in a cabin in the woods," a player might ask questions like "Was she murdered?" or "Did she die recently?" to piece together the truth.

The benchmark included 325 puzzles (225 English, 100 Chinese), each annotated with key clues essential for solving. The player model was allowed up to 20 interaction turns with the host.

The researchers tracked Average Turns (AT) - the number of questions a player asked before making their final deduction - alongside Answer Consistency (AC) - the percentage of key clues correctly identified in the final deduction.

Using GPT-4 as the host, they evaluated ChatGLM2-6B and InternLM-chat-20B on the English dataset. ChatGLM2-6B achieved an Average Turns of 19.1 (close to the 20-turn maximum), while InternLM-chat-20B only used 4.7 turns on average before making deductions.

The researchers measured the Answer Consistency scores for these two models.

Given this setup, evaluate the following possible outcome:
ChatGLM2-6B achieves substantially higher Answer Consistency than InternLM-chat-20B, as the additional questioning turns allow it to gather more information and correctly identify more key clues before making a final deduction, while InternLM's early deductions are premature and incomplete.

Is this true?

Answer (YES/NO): NO